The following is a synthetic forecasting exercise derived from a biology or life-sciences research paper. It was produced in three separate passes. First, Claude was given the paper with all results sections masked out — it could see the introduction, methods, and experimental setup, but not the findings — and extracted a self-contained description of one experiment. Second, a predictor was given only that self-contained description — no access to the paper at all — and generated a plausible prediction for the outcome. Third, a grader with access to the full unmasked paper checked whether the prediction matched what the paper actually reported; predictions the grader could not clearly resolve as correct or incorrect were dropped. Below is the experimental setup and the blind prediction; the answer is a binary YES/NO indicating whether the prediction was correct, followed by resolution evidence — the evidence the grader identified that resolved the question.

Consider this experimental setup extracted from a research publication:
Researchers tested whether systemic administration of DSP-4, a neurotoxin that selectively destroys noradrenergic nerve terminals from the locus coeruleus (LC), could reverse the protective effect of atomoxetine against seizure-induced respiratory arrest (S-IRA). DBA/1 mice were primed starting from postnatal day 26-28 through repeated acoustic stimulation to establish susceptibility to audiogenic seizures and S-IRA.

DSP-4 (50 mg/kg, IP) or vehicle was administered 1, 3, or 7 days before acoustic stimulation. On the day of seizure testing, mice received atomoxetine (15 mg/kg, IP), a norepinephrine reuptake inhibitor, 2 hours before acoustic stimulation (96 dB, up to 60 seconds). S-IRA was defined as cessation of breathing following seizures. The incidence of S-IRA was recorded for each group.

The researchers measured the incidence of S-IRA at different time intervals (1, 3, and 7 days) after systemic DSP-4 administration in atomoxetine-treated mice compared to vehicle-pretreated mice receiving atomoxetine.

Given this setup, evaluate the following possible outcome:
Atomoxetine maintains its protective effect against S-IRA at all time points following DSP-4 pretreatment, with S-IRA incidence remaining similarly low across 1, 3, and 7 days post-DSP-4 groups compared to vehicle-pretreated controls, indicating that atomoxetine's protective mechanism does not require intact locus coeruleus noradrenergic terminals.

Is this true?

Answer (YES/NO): NO